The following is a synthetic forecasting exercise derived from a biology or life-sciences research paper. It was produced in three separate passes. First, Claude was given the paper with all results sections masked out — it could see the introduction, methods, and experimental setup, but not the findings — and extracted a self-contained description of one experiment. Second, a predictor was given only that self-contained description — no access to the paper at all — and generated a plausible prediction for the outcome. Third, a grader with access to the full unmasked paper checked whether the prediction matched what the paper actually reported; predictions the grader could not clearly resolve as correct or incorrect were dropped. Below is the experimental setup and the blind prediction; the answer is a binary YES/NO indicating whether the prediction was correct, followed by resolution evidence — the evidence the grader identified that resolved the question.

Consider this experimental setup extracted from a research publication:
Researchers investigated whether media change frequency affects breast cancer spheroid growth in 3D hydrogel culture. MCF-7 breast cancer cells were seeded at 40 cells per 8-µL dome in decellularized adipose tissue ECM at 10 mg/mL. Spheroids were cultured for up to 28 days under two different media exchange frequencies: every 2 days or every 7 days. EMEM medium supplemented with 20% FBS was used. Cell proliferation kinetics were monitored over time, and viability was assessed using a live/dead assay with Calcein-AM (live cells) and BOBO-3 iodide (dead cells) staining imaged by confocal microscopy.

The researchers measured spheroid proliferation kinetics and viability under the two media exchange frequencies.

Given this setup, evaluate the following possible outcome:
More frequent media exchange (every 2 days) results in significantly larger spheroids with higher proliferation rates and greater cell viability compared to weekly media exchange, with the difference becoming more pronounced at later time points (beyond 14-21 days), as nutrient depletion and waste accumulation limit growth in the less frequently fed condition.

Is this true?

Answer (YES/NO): NO